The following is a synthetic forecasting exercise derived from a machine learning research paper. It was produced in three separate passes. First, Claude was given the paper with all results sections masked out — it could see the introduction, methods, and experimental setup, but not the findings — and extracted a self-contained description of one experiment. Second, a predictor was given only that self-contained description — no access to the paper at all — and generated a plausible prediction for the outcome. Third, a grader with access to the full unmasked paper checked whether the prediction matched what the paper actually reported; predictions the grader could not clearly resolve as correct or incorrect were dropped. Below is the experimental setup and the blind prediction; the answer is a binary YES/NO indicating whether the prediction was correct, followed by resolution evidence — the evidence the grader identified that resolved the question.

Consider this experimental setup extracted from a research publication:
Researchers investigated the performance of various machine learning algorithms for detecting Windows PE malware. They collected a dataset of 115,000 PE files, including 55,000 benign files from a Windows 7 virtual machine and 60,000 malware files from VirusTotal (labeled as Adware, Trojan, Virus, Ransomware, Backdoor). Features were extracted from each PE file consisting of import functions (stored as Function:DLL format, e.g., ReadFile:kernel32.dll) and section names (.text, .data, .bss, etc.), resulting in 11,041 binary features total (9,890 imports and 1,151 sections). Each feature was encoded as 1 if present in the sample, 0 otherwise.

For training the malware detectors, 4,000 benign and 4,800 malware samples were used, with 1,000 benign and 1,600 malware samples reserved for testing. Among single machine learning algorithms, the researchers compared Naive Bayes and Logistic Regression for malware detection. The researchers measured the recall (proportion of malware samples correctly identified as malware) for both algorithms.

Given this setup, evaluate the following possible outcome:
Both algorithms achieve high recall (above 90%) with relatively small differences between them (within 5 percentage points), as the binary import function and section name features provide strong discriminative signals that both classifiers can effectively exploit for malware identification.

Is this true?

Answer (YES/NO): NO